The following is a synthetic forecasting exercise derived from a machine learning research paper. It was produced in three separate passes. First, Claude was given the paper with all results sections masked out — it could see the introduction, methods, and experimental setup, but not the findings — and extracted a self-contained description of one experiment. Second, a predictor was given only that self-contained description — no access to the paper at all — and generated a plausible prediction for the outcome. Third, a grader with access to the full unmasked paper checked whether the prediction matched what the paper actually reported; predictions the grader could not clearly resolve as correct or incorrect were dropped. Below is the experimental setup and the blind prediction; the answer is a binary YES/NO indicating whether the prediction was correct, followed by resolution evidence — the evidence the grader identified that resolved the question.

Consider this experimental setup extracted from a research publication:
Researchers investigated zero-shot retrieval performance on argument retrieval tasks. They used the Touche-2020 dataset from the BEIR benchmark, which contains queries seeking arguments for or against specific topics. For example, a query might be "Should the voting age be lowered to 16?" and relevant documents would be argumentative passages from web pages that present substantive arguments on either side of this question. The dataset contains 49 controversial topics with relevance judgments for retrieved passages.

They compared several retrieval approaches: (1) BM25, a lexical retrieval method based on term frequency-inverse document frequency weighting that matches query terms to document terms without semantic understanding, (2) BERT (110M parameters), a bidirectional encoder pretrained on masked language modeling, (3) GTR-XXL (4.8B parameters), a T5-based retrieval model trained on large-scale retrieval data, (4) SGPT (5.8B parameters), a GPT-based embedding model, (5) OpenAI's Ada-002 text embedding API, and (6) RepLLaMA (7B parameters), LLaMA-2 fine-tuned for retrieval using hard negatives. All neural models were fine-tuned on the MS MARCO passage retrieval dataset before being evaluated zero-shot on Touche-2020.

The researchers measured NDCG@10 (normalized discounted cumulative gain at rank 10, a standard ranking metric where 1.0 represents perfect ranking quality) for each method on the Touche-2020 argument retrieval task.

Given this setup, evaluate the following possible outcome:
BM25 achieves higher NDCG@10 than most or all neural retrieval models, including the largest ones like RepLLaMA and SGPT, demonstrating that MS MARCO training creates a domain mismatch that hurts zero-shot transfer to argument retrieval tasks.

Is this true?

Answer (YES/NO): YES